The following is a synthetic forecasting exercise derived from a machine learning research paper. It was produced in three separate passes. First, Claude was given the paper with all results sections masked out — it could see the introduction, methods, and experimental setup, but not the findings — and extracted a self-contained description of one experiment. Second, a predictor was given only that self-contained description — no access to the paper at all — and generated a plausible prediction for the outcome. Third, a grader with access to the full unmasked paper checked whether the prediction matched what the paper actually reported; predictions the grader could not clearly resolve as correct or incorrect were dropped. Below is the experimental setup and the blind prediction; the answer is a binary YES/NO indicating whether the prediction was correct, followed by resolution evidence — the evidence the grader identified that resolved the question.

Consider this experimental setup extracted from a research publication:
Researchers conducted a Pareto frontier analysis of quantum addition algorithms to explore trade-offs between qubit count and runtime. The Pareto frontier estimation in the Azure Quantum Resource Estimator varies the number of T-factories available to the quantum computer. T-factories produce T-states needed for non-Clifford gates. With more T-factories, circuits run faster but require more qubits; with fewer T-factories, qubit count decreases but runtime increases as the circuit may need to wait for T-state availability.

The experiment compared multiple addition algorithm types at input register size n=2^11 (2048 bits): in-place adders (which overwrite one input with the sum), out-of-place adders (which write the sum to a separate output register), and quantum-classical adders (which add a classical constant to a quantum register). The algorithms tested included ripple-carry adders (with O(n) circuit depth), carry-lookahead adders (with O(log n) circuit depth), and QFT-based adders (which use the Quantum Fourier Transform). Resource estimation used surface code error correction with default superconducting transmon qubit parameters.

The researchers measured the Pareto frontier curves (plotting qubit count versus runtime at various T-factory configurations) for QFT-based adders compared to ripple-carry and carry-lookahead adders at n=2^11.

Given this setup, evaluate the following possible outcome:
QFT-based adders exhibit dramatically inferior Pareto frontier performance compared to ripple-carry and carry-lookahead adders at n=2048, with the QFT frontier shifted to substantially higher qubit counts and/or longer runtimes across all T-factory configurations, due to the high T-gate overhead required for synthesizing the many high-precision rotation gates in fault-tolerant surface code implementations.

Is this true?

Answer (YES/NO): NO